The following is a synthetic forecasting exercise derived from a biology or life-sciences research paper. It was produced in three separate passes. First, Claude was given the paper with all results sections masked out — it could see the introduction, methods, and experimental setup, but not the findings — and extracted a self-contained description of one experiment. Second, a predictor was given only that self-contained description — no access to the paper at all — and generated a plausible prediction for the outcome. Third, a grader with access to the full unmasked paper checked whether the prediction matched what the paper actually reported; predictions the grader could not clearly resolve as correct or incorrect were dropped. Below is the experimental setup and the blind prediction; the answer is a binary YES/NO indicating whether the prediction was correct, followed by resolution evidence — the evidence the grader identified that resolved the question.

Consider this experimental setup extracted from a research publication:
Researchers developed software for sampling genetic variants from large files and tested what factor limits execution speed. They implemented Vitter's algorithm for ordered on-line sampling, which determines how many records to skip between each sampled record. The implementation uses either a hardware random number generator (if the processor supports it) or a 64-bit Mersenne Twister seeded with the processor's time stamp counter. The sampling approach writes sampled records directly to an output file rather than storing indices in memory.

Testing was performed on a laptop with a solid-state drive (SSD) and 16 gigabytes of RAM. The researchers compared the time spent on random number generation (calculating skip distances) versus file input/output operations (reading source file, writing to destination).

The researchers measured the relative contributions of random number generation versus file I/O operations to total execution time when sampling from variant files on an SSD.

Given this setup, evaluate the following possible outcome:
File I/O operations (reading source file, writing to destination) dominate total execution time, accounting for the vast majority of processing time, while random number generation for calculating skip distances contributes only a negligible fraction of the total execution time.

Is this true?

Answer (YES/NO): YES